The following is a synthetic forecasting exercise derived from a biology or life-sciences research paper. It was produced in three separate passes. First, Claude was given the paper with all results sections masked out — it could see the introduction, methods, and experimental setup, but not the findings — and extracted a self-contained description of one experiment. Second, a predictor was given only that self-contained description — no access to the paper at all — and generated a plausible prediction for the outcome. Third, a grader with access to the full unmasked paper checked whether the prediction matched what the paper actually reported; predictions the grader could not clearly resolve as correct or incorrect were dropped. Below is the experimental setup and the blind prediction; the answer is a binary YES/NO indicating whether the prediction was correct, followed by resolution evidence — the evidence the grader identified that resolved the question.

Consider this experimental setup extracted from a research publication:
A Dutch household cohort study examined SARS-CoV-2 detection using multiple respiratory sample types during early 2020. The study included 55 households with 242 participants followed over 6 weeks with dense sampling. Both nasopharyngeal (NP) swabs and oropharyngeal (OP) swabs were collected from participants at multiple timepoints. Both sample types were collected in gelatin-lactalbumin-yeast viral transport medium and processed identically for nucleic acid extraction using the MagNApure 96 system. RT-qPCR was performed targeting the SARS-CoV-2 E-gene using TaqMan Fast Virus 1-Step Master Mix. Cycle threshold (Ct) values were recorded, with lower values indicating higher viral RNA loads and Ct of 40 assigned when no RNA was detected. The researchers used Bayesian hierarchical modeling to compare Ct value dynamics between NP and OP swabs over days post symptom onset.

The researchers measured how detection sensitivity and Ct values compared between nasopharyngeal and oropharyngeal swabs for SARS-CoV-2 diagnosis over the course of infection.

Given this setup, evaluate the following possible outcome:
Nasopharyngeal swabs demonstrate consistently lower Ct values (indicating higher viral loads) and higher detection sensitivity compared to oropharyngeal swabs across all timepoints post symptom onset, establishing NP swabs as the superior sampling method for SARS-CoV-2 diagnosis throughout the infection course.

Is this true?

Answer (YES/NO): NO